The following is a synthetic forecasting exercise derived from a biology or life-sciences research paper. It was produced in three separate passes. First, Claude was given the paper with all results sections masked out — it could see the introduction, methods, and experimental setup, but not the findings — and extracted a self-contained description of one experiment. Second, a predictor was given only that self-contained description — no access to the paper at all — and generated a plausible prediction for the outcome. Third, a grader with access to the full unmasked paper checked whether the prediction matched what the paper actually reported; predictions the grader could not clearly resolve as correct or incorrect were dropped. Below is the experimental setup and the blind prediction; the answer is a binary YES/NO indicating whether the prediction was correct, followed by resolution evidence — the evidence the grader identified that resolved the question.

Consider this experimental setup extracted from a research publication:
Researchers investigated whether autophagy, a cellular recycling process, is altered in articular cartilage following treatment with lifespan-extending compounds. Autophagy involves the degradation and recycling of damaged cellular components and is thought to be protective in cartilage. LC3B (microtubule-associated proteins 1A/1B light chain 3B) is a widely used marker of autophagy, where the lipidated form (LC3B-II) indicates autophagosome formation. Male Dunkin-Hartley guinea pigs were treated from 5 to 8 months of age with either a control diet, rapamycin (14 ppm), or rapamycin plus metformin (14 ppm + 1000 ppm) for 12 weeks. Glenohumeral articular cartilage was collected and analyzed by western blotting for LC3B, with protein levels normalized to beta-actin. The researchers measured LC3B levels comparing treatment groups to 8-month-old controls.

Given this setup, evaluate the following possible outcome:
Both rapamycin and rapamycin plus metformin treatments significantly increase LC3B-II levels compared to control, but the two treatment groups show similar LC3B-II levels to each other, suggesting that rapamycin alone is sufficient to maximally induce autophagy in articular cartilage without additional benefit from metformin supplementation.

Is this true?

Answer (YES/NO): NO